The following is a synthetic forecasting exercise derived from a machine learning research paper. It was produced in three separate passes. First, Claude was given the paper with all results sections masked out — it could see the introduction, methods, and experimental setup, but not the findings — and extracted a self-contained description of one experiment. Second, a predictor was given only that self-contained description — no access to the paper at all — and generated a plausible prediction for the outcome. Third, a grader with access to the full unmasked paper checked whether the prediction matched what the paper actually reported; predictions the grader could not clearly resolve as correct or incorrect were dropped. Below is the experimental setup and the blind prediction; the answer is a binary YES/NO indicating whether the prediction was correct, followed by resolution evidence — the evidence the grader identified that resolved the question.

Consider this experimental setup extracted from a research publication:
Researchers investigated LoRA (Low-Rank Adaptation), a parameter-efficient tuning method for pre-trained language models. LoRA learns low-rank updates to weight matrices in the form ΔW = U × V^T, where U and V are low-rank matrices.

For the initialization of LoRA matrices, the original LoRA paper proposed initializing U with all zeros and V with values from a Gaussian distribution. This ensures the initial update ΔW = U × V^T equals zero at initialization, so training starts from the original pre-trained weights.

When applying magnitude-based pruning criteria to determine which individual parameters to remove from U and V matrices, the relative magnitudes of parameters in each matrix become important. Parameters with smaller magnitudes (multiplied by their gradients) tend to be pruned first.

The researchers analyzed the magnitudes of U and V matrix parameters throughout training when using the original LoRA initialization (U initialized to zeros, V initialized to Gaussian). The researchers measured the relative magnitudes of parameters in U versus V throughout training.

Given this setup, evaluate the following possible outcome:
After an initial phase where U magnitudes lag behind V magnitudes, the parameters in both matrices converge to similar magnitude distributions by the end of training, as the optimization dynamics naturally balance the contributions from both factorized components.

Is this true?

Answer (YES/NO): NO